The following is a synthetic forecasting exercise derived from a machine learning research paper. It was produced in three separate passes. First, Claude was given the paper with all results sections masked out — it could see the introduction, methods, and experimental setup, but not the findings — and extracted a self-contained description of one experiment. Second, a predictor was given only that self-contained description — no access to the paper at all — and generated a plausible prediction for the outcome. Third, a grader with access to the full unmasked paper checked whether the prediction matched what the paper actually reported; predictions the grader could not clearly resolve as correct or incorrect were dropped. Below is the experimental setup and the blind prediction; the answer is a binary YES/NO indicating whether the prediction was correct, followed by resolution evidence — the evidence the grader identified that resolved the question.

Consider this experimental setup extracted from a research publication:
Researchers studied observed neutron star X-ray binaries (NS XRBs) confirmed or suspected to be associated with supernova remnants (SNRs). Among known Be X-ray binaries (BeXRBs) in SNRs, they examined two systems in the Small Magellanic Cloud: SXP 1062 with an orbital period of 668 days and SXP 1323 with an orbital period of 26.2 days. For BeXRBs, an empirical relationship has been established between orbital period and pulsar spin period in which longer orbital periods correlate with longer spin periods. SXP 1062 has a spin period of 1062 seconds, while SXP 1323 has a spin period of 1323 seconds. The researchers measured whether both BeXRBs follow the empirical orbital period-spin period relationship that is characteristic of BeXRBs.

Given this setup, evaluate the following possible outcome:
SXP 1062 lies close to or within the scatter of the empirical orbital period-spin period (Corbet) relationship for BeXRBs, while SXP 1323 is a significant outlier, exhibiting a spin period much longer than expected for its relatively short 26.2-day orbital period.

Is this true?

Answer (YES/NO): YES